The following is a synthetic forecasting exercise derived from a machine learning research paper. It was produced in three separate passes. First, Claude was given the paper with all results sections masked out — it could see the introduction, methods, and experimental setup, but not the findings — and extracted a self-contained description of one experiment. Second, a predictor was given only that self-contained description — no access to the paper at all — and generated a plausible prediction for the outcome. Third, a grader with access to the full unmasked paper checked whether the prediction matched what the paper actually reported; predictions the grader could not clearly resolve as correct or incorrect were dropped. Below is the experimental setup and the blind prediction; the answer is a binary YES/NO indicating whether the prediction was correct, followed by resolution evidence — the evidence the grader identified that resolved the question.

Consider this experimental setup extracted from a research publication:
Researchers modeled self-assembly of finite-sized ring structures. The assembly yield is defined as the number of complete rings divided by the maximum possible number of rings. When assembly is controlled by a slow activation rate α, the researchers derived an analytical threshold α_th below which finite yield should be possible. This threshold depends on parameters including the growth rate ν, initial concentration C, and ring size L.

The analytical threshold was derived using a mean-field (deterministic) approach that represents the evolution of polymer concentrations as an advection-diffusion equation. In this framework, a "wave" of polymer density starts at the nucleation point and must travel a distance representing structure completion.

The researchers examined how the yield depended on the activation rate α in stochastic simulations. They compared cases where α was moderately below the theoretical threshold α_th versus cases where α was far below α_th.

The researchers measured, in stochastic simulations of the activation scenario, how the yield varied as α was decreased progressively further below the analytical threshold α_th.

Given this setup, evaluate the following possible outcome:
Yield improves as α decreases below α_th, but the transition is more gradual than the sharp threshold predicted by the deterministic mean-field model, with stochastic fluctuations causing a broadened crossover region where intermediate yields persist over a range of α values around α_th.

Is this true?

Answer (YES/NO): NO